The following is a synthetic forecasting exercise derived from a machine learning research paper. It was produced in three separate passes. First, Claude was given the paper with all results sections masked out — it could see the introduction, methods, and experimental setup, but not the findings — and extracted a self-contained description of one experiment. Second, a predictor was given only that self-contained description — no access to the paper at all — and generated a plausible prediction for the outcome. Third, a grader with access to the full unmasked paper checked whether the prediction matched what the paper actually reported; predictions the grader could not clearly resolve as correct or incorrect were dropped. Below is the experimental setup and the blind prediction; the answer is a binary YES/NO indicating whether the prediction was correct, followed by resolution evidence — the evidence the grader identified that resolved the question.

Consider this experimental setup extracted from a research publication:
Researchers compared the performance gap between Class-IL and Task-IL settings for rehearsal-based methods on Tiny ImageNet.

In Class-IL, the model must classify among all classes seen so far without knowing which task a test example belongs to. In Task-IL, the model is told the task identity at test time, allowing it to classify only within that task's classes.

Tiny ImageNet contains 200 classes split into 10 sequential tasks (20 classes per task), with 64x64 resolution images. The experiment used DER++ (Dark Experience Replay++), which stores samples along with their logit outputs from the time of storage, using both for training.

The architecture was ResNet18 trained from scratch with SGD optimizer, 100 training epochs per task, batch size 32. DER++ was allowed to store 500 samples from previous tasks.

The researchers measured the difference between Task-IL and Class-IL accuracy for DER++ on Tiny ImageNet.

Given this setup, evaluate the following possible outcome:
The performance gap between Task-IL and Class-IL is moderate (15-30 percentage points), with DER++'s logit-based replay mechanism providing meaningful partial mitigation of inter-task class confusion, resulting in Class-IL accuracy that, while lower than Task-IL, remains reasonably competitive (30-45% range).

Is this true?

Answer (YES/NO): NO